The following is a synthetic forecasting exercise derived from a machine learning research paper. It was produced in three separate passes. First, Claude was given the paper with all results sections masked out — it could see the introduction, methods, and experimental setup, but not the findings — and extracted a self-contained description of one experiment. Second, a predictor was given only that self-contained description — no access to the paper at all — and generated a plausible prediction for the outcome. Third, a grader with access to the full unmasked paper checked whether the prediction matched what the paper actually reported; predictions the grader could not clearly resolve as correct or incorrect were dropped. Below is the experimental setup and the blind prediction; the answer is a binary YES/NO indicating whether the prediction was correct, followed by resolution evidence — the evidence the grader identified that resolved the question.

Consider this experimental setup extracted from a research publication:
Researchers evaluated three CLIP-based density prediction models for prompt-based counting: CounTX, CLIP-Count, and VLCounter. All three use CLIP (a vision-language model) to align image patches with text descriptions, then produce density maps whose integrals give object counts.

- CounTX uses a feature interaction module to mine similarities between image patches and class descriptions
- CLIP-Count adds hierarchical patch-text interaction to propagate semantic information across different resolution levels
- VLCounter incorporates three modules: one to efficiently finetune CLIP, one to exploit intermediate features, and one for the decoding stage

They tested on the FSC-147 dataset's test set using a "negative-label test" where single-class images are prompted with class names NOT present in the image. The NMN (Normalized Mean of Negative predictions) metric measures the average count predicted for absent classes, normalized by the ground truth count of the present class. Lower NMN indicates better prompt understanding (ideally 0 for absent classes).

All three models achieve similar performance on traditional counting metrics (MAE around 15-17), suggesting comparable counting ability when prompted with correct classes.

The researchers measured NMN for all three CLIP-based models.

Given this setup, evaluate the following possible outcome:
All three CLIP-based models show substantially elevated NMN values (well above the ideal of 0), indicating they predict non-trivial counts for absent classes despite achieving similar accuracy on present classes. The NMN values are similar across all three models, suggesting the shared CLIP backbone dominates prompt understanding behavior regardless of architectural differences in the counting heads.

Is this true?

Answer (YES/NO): NO